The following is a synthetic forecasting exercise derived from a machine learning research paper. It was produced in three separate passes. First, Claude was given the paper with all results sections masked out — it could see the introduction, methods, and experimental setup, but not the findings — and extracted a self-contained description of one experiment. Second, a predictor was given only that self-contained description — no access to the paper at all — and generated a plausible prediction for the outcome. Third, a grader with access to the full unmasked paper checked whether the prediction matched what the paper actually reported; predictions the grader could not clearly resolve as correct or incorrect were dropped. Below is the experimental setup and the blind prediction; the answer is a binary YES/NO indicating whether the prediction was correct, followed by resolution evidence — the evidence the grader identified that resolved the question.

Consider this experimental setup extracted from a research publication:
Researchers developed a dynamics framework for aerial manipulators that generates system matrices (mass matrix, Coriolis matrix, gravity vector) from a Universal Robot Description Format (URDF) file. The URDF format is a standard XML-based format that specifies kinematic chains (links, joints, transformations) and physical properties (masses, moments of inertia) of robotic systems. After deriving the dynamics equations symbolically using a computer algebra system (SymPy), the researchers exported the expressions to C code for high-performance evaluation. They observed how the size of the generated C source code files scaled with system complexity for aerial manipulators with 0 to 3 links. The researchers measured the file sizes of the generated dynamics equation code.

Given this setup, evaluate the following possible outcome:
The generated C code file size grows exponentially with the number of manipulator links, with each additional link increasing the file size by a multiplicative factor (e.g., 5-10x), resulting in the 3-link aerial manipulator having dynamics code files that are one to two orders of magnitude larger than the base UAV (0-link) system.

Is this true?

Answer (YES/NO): NO